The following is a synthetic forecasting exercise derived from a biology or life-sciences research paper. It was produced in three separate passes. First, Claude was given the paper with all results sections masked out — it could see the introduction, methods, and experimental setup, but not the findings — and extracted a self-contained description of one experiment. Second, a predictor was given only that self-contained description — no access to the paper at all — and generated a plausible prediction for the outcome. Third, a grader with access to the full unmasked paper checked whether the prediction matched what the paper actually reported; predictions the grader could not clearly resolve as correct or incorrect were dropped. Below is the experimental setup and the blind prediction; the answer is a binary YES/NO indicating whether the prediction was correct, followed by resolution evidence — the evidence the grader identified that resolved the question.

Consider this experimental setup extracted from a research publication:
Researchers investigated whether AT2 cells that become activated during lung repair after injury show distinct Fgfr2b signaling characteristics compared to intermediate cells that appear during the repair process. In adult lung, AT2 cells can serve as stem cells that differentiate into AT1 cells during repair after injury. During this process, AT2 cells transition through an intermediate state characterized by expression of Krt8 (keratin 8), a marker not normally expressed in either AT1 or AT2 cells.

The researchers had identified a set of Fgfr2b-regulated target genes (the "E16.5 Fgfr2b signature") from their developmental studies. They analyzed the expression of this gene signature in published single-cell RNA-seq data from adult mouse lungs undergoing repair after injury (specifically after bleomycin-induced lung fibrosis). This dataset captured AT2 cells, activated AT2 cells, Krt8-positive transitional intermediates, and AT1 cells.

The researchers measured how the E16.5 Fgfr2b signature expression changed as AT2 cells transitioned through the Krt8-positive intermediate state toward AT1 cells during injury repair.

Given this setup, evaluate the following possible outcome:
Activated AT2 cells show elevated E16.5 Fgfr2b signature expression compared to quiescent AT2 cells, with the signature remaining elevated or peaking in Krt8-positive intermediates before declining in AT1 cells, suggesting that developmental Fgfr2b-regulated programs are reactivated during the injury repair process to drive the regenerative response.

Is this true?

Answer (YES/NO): NO